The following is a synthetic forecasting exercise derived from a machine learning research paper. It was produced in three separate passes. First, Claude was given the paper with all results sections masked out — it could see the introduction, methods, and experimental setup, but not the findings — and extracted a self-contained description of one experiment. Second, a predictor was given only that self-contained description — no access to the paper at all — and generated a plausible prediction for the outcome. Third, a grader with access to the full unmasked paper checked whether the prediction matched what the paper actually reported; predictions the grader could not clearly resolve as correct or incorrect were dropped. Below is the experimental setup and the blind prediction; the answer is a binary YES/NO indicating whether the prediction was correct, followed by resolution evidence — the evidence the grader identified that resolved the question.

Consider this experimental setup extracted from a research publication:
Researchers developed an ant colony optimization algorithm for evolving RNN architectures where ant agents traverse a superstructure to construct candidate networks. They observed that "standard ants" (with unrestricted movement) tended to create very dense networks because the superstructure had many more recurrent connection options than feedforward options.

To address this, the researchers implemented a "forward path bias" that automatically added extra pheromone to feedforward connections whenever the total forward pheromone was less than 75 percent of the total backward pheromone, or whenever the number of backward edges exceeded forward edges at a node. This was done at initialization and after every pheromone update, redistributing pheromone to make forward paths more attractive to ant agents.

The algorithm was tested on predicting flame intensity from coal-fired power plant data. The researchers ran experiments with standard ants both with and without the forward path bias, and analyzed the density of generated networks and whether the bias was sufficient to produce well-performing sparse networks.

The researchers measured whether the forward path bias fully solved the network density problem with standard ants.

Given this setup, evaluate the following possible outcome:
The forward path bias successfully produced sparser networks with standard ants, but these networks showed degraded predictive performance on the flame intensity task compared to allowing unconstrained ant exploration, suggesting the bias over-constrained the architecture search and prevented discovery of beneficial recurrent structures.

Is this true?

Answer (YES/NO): NO